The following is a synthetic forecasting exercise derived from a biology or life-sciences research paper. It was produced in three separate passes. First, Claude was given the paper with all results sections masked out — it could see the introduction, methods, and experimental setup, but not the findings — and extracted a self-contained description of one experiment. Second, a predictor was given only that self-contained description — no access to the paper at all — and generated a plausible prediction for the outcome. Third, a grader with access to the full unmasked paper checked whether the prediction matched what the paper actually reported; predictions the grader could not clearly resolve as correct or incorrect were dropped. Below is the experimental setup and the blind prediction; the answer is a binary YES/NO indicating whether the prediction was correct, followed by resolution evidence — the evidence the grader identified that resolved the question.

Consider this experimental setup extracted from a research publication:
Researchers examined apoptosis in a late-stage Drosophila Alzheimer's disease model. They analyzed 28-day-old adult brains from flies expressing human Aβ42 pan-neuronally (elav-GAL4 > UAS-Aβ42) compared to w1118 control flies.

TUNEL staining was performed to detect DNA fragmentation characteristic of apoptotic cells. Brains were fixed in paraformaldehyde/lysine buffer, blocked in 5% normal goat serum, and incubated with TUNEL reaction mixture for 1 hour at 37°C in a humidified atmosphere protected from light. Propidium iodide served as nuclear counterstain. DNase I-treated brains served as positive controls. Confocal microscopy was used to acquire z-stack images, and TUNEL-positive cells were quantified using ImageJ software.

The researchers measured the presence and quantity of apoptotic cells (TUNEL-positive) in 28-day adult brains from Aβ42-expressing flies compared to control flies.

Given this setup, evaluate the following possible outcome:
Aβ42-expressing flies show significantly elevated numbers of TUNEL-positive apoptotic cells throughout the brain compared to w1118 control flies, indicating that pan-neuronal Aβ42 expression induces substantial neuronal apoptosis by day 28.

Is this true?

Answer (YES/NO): NO